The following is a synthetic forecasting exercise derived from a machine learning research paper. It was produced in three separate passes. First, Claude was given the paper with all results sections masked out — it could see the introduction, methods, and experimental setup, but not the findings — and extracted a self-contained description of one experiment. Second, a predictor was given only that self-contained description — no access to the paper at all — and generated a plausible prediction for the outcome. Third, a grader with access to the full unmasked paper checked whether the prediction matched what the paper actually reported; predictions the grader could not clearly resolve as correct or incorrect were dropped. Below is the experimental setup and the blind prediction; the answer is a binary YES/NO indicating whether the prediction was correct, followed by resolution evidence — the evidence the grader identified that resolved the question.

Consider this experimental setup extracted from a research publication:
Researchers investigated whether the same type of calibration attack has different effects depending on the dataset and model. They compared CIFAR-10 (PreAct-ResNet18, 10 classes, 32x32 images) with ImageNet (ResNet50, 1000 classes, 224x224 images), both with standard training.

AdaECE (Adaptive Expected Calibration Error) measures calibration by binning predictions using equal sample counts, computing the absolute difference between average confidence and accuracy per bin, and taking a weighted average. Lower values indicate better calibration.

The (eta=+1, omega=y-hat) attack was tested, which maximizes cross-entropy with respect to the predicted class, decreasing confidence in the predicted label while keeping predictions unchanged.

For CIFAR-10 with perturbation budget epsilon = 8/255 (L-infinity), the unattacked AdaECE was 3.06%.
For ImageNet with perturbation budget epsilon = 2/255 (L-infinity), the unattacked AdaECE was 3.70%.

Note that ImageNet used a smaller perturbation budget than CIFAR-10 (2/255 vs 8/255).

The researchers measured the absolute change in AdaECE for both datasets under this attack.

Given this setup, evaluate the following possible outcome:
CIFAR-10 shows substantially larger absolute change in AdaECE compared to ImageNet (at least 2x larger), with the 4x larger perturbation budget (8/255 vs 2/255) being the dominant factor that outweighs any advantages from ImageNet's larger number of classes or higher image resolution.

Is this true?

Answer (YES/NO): NO